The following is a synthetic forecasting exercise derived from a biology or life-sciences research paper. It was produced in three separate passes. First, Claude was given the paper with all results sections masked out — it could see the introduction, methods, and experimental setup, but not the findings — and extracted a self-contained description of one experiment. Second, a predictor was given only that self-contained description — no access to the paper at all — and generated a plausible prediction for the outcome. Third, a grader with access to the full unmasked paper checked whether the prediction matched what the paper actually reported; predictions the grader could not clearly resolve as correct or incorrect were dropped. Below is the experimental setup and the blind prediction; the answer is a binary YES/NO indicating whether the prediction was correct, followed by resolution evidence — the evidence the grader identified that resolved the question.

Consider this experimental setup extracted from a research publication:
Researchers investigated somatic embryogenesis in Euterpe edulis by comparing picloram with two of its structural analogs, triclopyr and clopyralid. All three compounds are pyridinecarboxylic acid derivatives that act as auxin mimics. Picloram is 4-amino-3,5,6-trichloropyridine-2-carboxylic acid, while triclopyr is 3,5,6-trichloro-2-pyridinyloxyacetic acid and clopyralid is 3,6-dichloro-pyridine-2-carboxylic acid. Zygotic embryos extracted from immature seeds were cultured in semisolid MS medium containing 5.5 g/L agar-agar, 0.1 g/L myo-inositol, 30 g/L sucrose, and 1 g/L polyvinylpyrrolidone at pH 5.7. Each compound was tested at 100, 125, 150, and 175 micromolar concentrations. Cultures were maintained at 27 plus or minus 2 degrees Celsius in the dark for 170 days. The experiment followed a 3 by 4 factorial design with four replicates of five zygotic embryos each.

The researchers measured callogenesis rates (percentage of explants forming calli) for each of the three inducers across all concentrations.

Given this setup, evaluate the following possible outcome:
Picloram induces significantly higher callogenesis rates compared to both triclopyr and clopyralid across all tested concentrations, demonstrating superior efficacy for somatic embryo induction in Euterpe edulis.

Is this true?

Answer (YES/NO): NO